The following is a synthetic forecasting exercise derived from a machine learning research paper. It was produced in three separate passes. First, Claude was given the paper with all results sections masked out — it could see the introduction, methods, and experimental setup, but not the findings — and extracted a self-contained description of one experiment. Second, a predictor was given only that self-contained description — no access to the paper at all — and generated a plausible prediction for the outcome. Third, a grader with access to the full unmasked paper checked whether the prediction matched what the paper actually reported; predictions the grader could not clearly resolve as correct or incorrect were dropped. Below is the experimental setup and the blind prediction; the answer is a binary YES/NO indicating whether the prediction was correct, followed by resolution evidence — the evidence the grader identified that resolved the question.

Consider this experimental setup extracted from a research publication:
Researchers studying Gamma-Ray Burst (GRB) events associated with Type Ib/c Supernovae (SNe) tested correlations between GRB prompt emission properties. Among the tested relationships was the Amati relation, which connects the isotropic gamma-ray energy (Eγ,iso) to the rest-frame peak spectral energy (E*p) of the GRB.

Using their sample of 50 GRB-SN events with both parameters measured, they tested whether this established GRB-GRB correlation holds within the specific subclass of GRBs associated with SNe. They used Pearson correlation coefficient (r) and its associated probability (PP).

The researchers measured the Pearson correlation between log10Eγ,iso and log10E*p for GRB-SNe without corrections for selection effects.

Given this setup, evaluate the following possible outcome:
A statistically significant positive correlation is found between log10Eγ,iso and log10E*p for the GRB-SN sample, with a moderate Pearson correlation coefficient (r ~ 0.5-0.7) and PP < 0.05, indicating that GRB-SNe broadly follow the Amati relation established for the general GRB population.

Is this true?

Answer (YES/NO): YES